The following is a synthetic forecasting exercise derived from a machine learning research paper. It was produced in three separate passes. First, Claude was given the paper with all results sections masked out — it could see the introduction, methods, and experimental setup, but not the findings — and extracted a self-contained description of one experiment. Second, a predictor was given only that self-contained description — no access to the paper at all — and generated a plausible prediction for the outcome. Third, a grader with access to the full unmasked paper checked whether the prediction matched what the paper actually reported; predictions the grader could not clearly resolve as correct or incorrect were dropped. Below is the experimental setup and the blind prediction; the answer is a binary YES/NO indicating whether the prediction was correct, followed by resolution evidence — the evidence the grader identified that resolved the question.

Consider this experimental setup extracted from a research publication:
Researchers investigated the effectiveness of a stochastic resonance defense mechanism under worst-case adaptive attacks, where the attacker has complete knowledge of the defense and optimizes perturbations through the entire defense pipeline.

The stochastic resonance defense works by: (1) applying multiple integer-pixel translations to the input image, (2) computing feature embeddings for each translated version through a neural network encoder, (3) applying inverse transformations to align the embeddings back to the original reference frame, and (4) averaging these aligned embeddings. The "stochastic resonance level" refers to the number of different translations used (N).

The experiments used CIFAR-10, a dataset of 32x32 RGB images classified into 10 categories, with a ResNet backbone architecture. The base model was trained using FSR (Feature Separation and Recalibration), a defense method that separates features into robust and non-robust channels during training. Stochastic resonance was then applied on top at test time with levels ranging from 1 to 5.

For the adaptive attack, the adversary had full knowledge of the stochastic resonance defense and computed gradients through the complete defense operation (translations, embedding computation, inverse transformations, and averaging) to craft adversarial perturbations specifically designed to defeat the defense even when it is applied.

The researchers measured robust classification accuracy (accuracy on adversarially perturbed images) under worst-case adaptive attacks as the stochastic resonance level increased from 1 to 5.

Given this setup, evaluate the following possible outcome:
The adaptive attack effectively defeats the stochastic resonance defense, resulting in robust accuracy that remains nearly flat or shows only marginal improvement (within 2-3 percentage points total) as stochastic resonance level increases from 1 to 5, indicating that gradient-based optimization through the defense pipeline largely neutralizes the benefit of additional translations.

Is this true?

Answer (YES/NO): NO